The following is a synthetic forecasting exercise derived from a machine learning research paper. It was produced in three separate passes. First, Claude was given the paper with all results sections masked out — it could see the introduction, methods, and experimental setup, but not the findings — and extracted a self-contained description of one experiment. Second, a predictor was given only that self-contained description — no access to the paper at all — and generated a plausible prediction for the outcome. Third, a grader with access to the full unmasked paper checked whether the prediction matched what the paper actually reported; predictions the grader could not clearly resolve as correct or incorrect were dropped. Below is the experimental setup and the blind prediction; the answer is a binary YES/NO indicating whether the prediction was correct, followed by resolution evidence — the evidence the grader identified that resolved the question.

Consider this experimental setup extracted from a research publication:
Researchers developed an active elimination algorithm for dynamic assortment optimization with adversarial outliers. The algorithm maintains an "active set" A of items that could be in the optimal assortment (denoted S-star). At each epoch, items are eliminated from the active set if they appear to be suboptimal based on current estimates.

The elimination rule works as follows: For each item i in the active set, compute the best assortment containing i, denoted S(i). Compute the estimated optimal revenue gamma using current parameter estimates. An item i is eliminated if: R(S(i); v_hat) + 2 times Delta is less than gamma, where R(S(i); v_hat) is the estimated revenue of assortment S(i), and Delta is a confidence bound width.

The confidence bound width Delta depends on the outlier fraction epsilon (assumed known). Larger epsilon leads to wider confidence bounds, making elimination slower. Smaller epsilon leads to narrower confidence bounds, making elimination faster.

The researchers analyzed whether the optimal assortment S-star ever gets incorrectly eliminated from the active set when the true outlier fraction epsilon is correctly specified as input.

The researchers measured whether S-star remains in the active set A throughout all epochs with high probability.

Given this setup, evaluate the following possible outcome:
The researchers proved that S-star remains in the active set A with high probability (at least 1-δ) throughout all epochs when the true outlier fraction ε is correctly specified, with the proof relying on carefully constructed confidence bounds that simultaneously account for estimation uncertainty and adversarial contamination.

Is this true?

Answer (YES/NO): YES